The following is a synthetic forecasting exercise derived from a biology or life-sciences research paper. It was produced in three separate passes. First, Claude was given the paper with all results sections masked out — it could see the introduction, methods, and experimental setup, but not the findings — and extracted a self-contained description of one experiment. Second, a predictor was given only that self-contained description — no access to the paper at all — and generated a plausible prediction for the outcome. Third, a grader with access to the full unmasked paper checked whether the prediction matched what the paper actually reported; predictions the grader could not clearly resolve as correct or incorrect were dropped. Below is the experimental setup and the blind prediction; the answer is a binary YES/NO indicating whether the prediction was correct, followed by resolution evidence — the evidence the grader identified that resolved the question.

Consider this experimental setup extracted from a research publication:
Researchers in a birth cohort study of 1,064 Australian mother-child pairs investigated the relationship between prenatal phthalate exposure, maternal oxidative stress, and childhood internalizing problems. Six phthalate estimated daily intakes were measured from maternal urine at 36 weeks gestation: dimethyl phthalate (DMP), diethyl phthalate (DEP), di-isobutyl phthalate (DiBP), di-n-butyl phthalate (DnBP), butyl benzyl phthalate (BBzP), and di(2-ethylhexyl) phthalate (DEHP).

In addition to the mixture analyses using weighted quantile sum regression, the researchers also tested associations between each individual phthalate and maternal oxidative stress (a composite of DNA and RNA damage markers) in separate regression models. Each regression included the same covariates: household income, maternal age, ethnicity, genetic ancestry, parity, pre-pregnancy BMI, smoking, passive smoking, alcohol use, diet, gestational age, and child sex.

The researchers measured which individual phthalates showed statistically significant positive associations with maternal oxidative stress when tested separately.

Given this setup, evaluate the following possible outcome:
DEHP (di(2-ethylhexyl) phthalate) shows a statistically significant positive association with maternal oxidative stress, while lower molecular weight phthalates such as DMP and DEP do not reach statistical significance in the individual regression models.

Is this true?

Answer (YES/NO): NO